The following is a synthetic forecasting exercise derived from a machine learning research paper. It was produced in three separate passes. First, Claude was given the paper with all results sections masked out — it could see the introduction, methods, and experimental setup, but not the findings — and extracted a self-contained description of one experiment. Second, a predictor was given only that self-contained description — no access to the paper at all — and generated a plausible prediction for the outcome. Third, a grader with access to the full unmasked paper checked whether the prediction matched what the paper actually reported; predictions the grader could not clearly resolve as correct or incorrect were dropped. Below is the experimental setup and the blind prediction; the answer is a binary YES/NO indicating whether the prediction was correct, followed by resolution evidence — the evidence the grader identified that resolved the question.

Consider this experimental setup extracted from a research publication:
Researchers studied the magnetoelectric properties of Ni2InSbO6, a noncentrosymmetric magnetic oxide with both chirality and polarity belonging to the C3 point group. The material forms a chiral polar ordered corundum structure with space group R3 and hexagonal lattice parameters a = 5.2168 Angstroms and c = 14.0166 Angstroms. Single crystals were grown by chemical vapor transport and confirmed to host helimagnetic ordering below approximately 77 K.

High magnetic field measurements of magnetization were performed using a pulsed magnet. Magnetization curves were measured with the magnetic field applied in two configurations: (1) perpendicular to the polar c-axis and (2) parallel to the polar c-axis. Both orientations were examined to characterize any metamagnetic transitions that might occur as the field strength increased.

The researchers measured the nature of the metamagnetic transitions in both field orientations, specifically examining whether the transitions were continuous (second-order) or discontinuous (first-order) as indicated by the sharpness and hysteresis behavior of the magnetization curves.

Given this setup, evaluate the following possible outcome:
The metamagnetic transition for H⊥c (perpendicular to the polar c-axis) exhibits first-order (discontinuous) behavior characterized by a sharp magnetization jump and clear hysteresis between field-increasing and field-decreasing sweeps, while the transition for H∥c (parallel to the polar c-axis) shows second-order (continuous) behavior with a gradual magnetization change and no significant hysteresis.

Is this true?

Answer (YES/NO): NO